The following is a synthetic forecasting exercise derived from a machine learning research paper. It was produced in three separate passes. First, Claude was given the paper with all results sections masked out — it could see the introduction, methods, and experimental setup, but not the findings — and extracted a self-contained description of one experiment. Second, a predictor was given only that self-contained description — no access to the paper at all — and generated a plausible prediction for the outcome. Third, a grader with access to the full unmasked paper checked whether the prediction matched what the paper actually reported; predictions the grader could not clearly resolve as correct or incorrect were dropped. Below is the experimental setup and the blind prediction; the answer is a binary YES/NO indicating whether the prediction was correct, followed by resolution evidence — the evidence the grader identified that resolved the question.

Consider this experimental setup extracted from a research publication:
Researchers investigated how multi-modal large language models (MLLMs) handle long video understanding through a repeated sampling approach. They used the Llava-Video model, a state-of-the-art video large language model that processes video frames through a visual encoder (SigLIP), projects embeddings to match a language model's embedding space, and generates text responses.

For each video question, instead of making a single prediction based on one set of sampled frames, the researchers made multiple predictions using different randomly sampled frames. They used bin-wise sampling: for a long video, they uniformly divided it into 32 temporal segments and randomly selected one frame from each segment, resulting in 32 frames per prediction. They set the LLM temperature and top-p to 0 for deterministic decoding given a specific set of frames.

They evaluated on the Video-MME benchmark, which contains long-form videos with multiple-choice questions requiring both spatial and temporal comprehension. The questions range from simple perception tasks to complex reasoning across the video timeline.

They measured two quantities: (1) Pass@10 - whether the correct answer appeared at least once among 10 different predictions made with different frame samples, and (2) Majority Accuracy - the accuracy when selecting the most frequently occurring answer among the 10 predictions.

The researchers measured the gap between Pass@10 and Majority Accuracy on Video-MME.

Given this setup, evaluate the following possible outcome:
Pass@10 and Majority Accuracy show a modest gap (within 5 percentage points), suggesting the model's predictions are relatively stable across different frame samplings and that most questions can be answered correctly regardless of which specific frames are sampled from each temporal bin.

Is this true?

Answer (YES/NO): NO